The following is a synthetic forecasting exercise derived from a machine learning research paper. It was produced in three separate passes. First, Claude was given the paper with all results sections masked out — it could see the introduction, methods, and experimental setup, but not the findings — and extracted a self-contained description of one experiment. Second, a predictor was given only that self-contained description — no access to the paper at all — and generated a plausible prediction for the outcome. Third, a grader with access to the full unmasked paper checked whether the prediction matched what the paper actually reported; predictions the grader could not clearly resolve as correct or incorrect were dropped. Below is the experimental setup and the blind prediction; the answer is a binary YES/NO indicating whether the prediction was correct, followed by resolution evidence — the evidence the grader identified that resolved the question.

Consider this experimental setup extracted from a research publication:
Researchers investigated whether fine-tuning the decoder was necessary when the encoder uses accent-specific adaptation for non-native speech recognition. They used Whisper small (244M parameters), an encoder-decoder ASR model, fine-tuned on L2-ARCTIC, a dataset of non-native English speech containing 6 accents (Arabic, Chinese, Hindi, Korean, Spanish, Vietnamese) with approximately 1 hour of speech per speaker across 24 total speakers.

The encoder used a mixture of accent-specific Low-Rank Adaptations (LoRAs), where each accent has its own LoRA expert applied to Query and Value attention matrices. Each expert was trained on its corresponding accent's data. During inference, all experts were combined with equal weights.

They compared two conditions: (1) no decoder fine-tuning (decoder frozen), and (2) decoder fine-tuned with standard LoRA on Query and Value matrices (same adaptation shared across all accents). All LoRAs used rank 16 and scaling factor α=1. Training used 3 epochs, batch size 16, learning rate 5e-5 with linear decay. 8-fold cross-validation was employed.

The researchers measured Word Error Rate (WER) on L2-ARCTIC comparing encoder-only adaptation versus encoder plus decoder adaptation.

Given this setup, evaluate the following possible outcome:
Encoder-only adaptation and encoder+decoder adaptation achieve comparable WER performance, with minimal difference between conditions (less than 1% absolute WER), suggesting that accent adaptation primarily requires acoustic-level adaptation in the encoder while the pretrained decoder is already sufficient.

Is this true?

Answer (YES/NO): NO